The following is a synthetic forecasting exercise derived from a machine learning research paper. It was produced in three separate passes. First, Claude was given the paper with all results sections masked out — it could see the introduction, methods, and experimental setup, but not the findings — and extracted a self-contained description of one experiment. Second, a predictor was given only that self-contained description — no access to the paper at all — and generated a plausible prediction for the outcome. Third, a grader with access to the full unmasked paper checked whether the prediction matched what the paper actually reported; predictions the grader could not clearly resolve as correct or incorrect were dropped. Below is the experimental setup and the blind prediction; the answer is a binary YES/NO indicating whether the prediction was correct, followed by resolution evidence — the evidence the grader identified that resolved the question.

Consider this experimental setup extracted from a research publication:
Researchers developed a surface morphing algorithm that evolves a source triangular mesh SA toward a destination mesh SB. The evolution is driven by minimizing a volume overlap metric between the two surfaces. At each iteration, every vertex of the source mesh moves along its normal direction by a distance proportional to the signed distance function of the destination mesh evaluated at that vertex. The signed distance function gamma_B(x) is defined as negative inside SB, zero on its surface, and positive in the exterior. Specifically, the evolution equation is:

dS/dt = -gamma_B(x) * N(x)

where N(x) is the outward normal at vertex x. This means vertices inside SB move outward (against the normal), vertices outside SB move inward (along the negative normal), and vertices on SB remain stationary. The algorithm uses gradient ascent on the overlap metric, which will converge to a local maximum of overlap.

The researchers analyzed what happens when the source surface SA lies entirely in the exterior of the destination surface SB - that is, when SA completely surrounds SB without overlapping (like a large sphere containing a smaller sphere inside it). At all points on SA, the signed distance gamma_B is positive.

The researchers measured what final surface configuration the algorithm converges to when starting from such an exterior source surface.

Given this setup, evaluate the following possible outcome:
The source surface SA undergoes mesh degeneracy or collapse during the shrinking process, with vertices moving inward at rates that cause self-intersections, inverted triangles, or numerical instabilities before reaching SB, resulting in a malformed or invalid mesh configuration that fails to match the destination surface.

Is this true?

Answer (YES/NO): NO